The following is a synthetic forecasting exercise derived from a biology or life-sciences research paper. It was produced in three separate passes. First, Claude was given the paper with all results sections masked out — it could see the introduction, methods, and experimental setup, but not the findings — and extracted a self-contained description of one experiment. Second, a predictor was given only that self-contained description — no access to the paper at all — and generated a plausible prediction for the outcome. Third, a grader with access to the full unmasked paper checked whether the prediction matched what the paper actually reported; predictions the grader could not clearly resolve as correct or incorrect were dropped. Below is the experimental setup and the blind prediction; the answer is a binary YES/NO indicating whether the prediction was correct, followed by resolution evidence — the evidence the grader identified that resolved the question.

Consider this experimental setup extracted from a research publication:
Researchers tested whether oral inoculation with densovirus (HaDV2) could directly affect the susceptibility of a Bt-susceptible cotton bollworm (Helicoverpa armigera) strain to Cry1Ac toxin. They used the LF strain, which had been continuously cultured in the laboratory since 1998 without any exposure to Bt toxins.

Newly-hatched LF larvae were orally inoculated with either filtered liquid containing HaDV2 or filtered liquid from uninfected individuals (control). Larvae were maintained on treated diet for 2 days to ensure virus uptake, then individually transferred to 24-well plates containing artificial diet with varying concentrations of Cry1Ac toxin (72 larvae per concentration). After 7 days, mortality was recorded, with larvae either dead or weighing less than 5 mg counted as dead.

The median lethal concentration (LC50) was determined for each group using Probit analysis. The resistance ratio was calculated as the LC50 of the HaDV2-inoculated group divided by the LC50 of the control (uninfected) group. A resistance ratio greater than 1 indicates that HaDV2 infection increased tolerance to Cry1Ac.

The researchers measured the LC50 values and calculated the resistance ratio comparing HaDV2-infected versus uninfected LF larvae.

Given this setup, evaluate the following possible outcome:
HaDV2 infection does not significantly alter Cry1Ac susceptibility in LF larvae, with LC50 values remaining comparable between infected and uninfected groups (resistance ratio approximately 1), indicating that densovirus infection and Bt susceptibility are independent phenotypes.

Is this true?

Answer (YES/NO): NO